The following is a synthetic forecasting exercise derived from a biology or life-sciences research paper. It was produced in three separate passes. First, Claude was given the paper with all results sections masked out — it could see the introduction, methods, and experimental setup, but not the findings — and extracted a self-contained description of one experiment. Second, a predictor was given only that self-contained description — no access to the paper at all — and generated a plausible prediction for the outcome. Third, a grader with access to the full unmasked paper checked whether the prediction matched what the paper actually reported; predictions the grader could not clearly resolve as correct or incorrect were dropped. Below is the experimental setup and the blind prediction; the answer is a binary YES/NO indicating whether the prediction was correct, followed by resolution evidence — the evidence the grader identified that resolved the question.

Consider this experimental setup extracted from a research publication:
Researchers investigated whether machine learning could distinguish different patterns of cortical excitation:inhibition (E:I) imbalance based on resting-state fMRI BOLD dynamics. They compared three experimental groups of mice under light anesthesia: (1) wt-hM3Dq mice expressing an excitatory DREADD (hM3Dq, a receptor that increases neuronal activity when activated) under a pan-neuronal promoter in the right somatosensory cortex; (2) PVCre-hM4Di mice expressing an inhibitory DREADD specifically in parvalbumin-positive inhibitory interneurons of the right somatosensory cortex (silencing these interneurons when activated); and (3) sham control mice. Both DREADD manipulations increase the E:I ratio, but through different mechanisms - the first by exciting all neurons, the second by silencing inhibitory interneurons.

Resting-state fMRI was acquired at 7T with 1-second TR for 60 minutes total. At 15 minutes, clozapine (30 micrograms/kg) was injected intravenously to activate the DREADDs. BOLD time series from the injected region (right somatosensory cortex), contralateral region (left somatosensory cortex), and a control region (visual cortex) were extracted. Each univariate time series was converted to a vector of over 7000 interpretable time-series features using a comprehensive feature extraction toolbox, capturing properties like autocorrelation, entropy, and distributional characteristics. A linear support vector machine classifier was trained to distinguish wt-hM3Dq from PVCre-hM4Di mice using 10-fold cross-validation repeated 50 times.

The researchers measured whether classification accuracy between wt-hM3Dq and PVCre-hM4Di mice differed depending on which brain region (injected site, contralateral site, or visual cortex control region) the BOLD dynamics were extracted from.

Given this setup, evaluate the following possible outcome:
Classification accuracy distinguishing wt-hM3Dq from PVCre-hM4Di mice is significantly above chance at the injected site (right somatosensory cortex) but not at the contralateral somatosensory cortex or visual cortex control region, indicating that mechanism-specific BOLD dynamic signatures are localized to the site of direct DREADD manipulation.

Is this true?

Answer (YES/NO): NO